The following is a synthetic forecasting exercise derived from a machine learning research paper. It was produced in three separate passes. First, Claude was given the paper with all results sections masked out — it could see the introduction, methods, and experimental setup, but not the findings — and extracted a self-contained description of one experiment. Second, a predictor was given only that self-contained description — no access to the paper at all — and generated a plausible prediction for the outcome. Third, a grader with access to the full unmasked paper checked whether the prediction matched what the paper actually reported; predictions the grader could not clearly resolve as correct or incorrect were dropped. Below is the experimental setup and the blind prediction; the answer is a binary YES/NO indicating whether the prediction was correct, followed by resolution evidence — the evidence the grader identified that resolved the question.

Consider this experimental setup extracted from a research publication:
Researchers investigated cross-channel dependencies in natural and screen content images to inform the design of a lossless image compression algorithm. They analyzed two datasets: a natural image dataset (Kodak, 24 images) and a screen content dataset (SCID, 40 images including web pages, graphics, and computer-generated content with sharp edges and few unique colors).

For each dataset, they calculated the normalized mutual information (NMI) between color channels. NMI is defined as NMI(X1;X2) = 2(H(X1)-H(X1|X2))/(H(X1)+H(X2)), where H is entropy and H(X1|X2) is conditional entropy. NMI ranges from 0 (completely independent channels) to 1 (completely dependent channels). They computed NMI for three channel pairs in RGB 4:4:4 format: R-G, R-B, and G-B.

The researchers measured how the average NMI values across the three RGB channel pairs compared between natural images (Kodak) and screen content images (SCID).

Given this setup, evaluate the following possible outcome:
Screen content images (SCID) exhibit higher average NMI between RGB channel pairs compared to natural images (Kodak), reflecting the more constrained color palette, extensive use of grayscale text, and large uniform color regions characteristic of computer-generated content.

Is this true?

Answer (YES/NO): YES